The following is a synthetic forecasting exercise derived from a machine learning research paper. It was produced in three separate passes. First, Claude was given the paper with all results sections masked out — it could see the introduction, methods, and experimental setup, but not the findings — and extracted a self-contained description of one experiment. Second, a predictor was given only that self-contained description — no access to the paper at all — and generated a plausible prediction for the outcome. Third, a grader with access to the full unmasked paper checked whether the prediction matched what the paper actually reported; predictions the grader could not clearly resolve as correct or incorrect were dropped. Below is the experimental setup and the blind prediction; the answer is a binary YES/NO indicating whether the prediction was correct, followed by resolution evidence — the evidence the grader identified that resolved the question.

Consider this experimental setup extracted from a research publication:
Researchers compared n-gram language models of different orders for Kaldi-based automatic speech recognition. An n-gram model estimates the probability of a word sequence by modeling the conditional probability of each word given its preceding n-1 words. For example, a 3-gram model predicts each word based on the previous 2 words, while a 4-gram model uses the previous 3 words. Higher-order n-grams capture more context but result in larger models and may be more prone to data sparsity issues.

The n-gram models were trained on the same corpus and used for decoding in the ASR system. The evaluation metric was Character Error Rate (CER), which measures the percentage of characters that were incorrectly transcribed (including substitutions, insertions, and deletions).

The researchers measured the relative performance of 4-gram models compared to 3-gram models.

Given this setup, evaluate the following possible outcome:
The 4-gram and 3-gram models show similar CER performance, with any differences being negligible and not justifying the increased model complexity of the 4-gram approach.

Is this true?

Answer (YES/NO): NO